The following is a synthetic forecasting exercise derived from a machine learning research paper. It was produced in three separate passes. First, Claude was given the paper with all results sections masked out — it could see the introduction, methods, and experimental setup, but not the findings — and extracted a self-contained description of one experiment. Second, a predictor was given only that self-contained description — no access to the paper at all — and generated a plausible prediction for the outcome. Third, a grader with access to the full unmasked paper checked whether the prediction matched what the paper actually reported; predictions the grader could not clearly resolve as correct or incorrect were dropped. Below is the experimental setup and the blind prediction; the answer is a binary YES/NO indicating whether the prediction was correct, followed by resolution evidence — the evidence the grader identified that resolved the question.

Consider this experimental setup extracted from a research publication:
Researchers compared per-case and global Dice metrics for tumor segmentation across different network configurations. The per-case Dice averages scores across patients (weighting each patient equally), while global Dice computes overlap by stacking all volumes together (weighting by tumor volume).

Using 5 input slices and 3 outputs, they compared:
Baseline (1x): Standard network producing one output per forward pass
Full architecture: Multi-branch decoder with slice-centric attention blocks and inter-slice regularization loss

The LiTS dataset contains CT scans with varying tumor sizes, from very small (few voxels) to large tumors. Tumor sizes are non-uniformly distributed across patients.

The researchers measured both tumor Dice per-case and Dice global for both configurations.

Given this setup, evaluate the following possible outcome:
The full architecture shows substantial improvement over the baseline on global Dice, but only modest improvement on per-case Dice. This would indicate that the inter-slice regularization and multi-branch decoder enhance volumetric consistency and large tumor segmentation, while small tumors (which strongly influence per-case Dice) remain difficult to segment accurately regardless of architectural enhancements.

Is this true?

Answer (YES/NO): NO